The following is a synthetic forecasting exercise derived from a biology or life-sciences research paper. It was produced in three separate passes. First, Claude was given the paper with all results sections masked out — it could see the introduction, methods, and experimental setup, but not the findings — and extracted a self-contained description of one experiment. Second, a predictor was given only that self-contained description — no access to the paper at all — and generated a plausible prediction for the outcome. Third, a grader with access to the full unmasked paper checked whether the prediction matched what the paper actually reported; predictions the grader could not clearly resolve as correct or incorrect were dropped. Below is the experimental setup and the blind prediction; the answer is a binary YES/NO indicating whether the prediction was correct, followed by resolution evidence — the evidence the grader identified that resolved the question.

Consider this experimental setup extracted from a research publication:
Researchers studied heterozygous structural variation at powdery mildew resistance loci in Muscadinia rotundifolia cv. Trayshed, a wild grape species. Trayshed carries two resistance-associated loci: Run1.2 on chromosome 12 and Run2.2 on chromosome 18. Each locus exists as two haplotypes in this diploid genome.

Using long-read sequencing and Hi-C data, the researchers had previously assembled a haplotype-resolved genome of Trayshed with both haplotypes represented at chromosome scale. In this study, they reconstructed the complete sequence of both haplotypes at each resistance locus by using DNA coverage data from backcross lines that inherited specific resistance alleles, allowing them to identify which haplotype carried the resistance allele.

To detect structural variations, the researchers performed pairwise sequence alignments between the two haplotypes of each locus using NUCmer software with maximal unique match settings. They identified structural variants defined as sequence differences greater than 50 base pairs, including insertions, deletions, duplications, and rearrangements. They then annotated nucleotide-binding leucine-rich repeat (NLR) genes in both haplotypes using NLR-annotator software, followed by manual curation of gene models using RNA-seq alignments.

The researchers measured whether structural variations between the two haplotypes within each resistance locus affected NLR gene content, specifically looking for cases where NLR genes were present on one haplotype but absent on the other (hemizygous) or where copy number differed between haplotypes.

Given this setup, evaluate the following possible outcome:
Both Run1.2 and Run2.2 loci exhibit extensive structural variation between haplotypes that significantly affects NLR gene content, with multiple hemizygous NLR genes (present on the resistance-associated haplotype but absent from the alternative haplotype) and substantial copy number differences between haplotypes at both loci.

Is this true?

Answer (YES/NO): YES